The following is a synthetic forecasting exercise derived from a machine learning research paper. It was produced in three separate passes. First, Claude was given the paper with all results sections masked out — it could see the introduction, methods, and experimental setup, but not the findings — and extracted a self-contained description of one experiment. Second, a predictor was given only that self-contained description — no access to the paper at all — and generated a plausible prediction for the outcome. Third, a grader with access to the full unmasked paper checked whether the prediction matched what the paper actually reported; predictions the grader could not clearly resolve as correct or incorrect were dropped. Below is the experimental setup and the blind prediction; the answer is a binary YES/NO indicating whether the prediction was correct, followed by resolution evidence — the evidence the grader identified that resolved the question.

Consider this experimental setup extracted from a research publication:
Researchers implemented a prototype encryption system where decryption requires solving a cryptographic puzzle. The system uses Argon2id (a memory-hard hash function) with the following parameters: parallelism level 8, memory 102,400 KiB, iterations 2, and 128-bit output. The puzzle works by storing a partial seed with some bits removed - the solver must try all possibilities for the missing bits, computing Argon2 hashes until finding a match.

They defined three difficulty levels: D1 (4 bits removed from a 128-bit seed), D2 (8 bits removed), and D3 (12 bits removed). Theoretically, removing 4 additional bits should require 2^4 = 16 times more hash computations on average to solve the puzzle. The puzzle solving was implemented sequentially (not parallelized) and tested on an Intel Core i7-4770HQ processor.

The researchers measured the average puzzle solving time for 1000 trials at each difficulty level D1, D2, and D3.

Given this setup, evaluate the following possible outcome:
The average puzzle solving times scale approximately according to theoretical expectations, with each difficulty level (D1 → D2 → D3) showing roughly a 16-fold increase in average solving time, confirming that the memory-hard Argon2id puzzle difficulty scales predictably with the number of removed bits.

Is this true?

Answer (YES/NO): YES